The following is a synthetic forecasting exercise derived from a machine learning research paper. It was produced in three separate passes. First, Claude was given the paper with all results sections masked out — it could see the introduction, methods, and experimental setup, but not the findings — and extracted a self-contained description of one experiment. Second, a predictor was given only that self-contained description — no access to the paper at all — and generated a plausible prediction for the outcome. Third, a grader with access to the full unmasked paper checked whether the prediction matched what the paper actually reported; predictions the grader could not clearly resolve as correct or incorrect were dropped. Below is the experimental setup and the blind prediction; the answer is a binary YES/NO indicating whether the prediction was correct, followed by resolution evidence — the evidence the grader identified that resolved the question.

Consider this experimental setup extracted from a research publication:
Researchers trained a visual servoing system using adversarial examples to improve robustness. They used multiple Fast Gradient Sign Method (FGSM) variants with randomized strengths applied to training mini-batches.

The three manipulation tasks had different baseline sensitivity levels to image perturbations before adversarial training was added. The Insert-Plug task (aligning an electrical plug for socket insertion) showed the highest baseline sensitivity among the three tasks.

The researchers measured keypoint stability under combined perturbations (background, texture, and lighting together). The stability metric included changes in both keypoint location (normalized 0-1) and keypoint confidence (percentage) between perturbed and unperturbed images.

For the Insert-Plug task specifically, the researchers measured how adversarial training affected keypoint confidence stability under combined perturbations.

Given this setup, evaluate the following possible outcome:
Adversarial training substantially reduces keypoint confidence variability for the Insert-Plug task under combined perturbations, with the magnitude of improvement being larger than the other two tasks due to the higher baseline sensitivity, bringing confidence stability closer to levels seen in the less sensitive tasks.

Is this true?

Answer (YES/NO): YES